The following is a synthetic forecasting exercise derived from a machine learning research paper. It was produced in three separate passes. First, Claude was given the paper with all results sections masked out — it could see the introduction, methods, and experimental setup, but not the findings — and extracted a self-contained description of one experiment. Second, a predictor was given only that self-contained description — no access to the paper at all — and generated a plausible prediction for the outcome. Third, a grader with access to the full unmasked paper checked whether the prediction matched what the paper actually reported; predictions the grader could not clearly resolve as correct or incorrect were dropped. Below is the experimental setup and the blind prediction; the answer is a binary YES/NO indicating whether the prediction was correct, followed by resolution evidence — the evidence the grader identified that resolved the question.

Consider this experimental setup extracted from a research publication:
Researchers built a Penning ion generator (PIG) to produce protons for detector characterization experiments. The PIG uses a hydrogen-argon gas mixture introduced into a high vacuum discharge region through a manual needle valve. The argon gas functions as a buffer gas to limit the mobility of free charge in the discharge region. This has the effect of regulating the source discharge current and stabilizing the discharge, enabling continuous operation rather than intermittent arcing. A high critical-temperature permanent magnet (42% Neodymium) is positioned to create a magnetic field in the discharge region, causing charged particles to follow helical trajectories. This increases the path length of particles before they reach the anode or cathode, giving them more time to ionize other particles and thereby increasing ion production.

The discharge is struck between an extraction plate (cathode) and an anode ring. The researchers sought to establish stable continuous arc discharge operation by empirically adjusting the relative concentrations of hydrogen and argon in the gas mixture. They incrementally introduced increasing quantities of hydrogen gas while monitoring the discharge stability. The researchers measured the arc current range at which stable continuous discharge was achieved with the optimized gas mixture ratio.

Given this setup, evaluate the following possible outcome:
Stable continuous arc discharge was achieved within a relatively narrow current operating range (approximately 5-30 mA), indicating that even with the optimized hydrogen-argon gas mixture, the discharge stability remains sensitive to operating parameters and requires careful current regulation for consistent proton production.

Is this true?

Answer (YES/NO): NO